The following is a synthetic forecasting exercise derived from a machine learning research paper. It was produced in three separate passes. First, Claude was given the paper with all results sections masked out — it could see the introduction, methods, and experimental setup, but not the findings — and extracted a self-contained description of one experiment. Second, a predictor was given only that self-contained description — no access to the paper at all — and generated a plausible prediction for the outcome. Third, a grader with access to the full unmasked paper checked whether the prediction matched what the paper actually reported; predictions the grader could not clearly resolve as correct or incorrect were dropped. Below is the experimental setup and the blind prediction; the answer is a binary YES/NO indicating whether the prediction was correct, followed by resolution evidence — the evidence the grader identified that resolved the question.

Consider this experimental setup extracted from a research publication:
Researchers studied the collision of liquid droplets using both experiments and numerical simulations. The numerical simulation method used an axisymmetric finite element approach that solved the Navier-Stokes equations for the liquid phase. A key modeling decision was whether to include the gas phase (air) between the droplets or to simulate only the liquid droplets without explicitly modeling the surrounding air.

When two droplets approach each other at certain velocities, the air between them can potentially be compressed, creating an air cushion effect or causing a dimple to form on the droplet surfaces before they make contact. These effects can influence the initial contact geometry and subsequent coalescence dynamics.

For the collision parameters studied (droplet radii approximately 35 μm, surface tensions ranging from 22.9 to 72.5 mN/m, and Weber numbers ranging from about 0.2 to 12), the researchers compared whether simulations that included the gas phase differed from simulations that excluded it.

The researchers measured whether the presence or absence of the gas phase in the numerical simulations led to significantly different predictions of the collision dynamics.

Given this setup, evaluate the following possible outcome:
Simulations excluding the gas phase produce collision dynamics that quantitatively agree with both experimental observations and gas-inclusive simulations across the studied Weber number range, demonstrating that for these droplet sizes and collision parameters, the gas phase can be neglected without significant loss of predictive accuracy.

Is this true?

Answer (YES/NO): NO